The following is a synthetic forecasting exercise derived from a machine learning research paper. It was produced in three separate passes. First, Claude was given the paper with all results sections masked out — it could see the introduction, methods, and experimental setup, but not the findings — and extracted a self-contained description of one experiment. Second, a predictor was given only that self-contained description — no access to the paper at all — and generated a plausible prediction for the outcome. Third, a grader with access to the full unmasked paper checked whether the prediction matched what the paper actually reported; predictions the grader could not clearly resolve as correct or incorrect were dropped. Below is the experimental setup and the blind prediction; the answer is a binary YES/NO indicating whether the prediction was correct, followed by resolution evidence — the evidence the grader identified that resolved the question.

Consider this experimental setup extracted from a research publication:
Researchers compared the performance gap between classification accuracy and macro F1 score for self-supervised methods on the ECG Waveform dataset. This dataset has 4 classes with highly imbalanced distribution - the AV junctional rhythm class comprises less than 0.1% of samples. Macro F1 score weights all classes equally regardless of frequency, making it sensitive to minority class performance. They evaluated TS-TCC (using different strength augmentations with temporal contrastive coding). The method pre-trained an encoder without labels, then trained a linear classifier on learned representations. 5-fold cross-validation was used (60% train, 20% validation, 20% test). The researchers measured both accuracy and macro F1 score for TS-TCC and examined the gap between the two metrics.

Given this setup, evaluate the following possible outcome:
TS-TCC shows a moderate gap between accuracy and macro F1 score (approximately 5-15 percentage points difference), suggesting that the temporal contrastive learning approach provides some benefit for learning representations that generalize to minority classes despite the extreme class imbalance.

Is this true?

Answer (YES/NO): YES